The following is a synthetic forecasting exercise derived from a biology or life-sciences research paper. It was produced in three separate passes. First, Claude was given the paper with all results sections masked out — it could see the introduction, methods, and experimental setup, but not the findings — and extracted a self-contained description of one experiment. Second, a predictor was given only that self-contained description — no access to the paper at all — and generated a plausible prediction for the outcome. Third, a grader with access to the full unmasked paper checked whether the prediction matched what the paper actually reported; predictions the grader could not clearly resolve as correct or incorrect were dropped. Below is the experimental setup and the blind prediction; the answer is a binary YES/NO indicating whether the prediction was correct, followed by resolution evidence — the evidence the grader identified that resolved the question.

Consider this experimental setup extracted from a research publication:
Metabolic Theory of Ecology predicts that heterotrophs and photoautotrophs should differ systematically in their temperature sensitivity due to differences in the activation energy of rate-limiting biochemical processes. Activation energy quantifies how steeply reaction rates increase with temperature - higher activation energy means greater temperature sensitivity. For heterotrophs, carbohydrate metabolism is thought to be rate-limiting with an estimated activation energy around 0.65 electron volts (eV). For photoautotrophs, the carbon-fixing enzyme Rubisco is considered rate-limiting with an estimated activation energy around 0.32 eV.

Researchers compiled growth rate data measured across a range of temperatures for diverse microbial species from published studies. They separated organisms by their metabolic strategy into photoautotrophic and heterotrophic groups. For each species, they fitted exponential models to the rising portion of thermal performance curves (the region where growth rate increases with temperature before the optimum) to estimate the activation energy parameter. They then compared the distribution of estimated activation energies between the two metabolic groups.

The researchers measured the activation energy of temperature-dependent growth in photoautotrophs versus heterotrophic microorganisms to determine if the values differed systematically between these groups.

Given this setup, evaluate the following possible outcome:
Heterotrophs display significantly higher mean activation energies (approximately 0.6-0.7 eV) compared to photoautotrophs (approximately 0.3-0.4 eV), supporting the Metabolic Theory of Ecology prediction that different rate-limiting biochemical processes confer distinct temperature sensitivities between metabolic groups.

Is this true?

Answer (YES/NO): NO